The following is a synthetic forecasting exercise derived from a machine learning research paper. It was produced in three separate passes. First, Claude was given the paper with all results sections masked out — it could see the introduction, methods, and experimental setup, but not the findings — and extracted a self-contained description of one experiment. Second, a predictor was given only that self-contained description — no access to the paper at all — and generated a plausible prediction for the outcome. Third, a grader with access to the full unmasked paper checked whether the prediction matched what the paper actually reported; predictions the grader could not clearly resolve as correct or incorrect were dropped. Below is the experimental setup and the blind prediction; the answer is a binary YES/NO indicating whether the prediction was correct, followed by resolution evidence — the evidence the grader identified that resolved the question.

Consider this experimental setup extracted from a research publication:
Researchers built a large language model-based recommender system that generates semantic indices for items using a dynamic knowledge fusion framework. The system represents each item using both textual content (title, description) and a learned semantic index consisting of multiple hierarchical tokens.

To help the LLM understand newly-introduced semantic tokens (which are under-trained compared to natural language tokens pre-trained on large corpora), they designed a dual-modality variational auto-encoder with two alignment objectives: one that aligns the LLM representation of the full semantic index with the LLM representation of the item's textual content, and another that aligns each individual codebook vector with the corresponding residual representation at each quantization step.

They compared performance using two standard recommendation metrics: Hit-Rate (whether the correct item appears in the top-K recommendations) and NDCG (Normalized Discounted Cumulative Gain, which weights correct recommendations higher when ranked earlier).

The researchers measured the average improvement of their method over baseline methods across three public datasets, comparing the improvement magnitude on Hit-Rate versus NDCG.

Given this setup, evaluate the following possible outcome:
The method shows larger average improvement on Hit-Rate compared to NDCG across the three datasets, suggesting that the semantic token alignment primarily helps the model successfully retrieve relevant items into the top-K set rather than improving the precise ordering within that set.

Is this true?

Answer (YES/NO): NO